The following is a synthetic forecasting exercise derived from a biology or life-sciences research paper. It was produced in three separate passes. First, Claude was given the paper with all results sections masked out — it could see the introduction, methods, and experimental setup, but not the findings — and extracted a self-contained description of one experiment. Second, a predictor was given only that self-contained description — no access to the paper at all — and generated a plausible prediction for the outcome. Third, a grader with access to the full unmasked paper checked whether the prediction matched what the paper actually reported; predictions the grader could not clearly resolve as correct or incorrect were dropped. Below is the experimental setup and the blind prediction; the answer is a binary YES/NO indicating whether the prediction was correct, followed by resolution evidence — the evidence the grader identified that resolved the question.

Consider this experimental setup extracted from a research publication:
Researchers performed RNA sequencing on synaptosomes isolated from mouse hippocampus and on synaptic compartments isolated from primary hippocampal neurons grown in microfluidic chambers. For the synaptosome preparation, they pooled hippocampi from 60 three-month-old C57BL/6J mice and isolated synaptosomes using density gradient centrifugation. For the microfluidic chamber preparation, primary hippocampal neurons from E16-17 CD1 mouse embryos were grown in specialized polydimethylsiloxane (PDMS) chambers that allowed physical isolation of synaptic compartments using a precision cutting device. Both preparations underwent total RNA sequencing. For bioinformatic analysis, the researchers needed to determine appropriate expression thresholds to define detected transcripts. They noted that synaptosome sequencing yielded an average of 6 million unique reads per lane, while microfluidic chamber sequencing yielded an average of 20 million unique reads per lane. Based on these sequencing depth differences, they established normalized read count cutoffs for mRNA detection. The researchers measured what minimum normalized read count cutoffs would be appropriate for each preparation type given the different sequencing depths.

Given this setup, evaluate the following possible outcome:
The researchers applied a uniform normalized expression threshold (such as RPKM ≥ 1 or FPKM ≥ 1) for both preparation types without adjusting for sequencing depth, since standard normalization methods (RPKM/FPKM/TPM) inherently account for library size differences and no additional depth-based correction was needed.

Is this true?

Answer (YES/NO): NO